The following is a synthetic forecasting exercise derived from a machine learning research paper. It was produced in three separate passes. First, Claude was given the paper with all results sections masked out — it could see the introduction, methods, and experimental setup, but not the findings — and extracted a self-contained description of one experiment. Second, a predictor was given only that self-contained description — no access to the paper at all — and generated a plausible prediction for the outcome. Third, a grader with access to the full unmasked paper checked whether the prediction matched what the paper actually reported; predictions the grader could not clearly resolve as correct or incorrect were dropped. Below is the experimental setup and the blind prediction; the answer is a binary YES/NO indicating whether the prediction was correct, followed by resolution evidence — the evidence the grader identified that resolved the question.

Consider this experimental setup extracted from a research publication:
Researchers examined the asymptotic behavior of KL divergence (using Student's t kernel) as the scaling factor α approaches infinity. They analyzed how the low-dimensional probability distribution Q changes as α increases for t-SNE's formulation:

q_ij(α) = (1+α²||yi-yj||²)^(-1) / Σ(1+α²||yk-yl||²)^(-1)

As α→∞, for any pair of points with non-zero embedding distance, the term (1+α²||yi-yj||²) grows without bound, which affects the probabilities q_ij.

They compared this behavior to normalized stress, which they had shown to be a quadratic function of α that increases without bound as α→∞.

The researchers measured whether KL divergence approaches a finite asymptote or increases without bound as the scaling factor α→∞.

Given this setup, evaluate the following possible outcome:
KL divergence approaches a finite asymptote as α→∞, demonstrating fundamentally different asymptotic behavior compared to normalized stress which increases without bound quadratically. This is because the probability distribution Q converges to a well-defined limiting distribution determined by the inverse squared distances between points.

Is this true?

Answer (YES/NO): YES